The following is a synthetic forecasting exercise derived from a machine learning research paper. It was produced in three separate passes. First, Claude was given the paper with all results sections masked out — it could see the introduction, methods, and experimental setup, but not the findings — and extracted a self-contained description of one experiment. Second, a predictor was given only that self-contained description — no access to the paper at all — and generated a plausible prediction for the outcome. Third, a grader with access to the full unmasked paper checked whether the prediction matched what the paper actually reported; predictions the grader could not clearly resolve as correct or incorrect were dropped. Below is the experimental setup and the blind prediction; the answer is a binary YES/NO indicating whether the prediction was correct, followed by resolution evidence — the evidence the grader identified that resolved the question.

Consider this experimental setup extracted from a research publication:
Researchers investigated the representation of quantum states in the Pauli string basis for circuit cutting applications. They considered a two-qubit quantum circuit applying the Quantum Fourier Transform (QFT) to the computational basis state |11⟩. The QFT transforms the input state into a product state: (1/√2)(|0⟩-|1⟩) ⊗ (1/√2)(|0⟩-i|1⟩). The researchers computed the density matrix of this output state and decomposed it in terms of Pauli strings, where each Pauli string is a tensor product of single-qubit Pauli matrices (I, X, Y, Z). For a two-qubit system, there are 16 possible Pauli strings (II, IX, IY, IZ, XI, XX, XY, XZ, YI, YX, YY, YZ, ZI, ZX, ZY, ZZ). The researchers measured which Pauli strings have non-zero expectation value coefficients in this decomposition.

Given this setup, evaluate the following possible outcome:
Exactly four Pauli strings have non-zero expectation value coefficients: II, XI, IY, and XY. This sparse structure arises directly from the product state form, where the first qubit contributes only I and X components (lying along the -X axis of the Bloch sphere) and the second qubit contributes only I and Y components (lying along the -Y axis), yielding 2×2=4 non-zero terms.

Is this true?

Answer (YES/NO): YES